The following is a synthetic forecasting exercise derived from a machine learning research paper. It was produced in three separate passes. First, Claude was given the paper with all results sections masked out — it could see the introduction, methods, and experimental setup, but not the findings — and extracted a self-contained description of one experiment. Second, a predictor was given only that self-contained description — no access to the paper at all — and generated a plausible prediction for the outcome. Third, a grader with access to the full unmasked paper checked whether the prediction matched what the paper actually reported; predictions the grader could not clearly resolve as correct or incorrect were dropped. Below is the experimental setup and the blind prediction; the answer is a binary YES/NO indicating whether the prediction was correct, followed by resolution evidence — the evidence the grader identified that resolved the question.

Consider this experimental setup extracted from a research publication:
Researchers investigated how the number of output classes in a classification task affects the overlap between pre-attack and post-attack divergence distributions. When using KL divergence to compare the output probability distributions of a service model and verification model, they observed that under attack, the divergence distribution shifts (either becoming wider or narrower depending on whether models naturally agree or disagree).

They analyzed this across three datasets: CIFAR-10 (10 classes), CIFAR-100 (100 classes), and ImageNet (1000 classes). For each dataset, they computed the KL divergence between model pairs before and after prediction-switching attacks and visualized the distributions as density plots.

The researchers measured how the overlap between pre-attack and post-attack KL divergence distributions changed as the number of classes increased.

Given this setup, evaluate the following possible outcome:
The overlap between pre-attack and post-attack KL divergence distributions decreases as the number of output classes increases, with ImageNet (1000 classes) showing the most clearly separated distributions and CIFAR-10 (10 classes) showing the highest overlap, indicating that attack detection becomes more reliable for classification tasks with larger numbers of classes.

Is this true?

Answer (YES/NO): NO